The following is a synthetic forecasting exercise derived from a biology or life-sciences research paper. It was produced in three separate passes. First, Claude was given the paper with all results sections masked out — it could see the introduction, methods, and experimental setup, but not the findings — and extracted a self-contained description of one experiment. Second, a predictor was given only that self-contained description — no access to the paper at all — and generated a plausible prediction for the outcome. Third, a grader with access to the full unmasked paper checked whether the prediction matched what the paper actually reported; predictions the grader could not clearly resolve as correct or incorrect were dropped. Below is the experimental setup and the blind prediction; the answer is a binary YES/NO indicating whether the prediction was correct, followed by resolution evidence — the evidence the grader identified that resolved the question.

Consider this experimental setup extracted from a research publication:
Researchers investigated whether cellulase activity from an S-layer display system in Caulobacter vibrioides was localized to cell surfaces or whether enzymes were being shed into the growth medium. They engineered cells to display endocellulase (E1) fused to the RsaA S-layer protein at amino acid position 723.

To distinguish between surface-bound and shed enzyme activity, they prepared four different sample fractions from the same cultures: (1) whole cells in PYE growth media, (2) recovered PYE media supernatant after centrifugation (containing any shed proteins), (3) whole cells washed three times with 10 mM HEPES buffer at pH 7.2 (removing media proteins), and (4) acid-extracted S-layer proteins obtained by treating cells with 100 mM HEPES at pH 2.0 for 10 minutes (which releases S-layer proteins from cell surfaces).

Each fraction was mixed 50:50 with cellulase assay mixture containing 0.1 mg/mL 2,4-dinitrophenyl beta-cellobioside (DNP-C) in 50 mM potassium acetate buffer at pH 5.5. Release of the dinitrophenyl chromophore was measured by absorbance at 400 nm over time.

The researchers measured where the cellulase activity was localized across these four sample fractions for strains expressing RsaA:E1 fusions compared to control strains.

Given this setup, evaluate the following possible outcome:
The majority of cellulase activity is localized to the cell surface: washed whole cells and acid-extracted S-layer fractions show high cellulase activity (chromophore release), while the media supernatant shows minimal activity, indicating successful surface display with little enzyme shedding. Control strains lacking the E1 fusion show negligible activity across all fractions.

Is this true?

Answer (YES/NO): NO